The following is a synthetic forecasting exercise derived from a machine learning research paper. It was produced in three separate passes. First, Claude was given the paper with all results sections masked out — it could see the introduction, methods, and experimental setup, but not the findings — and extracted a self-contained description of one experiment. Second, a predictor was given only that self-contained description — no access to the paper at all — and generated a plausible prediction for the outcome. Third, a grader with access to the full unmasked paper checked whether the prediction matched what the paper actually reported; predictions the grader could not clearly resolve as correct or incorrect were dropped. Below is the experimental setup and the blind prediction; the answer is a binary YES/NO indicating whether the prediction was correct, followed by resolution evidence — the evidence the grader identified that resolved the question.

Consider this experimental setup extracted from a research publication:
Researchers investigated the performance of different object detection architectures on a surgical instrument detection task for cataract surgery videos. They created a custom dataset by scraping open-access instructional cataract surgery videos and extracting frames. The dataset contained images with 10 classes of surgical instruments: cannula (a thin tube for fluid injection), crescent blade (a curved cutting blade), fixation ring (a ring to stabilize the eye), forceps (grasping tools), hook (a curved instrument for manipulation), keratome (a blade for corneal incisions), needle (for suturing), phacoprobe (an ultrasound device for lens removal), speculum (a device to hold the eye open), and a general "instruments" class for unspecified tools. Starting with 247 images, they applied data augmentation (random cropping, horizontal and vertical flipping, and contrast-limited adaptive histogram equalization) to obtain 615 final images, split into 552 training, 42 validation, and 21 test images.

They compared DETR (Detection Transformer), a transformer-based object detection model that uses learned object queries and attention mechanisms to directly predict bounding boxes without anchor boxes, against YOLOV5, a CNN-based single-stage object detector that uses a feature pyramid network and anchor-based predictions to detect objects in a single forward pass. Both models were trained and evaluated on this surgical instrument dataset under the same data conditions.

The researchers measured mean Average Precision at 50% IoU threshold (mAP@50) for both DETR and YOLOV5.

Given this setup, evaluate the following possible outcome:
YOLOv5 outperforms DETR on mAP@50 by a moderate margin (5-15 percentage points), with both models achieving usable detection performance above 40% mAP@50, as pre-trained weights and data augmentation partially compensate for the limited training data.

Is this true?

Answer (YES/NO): NO